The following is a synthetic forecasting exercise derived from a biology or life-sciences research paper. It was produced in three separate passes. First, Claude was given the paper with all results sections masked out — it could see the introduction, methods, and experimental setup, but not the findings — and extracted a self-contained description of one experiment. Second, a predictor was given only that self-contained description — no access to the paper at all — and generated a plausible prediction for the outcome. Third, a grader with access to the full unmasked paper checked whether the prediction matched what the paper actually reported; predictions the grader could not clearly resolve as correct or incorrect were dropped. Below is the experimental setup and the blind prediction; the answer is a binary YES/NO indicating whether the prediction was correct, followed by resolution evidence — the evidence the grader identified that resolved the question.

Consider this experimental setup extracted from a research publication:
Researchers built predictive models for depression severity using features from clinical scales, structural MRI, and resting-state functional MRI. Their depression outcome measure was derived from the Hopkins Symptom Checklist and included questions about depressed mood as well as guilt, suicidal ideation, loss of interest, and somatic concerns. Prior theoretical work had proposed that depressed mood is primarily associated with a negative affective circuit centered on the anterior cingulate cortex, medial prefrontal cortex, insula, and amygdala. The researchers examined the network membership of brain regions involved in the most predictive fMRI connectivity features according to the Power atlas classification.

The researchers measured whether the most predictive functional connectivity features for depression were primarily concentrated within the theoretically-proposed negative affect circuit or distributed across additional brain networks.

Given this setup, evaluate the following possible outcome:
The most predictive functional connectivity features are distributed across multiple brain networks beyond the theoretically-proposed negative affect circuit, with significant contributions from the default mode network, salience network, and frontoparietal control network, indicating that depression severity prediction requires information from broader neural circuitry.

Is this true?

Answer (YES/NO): YES